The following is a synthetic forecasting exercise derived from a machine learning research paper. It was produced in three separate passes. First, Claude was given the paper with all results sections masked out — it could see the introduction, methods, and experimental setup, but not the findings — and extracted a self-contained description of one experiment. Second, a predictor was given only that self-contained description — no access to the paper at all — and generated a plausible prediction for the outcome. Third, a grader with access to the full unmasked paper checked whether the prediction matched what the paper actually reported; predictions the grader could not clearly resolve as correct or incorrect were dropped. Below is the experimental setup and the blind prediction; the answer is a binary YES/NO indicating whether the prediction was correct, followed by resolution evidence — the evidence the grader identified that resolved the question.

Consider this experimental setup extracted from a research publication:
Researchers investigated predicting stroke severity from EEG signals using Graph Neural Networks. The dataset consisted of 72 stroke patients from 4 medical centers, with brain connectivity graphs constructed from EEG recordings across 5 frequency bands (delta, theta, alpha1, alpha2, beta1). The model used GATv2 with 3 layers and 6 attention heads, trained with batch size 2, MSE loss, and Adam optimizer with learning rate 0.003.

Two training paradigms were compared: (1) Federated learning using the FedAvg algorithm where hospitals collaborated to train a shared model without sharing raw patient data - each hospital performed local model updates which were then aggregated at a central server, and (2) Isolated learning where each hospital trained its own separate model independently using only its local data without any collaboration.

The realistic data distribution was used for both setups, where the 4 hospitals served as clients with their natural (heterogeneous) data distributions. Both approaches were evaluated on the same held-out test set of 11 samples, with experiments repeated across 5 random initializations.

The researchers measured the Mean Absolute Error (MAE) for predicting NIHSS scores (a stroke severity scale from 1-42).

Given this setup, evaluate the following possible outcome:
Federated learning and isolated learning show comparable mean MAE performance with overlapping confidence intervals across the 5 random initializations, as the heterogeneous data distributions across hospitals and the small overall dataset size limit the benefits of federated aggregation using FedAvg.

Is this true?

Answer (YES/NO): NO